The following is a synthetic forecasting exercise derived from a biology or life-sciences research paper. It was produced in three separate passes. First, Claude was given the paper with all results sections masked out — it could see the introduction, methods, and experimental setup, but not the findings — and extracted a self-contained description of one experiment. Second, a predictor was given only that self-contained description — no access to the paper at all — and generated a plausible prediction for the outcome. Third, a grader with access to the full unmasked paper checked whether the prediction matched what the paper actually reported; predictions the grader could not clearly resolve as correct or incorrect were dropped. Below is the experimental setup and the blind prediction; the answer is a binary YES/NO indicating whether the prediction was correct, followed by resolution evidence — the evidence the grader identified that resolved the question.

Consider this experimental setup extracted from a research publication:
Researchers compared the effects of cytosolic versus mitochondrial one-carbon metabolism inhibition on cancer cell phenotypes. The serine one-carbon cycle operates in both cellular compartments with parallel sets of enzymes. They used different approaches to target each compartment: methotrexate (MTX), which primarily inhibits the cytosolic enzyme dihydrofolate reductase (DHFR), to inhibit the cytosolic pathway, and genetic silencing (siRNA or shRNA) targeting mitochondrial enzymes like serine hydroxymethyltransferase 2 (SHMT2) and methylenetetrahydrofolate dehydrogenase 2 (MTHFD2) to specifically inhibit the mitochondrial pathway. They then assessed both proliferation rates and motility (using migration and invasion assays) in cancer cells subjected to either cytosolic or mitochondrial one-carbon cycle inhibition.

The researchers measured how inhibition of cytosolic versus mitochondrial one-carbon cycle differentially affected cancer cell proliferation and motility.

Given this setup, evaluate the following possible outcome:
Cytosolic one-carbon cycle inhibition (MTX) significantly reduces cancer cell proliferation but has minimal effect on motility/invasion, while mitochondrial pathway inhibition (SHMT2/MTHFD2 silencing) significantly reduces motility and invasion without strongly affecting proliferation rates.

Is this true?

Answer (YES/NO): YES